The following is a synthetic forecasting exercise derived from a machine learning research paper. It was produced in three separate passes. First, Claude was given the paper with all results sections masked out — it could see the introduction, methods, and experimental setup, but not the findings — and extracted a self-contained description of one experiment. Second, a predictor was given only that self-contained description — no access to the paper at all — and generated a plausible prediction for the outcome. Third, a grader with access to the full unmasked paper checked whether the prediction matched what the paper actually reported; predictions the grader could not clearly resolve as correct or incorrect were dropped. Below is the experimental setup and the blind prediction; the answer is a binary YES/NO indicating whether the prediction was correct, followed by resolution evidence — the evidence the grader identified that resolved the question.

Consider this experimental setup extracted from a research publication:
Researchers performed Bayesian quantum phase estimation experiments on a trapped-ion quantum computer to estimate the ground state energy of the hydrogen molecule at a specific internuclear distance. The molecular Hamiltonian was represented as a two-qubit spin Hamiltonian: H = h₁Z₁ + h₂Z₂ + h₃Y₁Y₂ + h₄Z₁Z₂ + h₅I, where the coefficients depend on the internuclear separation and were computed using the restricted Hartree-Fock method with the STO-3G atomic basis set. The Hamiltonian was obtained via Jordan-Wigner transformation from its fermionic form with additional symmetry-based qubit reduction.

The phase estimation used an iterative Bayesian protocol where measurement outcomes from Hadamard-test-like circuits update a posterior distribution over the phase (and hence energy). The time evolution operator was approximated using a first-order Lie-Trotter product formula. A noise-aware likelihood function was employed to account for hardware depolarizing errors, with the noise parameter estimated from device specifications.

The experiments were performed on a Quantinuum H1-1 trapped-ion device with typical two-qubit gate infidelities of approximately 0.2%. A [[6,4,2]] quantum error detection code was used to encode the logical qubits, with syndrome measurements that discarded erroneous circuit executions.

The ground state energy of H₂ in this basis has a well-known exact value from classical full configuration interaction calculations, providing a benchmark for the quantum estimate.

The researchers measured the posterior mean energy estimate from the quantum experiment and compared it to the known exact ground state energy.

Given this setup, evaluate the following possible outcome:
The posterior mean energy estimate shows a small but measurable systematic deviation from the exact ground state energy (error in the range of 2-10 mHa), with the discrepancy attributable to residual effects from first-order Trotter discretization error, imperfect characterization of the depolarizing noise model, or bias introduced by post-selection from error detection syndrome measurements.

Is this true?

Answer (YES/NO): NO